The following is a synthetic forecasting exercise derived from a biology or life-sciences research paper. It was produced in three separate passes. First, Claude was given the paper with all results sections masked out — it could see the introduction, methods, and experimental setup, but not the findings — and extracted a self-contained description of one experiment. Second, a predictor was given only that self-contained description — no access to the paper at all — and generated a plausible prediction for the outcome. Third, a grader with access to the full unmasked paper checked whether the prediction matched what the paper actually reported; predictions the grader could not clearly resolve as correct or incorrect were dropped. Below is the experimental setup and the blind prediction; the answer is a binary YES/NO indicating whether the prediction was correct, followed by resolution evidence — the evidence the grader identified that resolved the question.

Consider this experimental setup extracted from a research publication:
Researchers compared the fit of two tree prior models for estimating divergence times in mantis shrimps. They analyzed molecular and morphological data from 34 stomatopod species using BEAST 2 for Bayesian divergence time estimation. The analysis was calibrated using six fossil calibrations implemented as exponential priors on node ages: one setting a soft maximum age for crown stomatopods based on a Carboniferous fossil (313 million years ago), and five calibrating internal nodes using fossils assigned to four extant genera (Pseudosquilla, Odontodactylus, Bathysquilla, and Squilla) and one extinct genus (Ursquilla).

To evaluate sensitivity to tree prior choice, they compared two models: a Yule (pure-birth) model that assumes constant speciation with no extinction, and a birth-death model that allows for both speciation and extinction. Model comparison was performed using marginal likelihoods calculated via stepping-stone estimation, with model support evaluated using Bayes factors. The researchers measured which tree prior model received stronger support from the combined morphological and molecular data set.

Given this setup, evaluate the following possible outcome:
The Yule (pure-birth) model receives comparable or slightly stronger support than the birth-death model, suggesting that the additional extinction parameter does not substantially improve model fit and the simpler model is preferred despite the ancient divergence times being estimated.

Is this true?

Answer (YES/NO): NO